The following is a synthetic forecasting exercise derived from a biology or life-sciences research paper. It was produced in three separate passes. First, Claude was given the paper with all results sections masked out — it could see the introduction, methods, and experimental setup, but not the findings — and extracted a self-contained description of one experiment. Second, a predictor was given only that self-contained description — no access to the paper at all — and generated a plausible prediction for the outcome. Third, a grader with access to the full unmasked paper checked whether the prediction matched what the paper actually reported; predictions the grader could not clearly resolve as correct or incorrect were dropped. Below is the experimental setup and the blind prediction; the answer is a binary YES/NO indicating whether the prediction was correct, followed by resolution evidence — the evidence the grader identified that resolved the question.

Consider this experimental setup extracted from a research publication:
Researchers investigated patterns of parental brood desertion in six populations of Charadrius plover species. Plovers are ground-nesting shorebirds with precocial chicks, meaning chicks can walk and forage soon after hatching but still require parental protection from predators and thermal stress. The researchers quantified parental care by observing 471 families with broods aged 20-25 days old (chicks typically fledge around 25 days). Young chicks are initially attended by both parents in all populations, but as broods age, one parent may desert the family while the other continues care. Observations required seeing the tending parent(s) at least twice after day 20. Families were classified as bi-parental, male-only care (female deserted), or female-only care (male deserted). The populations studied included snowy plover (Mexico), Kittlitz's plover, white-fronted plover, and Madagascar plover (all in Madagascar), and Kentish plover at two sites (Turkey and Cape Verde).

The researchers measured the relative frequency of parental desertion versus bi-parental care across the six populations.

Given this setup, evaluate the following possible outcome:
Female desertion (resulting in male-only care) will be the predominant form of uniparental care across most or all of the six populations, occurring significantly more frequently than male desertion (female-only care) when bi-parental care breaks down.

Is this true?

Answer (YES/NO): NO